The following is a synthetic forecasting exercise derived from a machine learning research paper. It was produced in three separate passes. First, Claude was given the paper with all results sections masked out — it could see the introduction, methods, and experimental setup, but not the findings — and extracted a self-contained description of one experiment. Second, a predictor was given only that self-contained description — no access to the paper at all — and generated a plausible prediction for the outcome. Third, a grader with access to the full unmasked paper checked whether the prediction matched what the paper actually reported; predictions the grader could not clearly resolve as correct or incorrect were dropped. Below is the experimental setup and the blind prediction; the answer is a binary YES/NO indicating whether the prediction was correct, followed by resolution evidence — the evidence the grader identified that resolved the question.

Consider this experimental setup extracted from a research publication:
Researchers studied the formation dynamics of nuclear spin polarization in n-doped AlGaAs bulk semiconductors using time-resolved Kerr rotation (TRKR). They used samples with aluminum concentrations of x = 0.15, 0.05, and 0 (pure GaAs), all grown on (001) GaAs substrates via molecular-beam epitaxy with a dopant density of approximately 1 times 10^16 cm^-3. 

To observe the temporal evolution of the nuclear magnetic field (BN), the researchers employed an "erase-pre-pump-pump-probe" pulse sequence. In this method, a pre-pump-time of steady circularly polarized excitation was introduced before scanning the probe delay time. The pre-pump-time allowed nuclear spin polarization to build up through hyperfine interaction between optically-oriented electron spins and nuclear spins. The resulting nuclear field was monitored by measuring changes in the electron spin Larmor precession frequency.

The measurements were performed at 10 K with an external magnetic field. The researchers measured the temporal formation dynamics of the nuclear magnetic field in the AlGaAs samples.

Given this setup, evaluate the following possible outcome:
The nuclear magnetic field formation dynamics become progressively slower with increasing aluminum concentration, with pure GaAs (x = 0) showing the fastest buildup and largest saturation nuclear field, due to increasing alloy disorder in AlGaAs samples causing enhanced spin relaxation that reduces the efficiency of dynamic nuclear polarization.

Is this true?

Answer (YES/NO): NO